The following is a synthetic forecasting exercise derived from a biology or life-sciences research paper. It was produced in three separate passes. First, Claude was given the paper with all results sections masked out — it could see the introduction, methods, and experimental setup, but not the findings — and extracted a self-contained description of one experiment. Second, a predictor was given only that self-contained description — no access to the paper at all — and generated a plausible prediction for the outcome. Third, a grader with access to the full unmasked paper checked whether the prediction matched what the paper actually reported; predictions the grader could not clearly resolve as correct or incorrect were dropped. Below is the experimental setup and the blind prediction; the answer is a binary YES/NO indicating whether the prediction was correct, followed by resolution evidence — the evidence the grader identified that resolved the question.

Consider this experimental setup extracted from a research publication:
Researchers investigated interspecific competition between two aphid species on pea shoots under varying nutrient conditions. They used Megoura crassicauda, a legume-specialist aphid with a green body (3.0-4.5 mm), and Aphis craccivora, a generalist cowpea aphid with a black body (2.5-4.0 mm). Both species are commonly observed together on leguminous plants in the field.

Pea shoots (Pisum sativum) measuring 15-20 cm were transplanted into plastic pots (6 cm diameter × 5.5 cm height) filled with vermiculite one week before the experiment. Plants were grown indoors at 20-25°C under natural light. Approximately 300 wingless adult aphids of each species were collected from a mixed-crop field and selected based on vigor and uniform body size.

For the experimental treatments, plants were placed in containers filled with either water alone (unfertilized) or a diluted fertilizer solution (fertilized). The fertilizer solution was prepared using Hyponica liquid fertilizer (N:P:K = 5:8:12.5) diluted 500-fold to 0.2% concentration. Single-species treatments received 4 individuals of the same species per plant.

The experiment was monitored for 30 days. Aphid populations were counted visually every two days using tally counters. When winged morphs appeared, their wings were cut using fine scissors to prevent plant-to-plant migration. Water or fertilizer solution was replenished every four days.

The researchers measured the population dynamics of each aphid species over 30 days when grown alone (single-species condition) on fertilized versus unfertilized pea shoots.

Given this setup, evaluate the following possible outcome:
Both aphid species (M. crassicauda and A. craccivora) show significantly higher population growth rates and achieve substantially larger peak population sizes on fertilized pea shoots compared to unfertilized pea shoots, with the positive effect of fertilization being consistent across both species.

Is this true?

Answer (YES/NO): NO